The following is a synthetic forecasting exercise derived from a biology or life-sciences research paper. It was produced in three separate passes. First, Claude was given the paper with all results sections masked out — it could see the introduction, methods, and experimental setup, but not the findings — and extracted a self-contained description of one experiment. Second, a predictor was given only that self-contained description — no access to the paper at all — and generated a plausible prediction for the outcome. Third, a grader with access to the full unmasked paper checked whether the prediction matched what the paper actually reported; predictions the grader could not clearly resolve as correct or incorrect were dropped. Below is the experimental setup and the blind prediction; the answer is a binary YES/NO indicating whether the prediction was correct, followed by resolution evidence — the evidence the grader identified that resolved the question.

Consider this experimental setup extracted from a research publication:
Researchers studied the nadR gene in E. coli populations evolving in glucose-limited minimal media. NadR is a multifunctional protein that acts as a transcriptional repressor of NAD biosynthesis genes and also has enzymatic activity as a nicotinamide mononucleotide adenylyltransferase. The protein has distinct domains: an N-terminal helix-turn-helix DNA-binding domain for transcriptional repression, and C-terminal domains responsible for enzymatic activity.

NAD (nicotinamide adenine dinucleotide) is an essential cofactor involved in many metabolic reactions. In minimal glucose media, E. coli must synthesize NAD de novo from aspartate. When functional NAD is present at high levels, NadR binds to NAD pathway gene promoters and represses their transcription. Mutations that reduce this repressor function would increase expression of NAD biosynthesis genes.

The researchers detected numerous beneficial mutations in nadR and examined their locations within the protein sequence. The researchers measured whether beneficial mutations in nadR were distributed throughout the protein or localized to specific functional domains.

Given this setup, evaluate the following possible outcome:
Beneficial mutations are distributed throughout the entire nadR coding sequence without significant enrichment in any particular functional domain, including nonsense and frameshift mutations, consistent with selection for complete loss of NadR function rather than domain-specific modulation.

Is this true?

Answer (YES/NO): NO